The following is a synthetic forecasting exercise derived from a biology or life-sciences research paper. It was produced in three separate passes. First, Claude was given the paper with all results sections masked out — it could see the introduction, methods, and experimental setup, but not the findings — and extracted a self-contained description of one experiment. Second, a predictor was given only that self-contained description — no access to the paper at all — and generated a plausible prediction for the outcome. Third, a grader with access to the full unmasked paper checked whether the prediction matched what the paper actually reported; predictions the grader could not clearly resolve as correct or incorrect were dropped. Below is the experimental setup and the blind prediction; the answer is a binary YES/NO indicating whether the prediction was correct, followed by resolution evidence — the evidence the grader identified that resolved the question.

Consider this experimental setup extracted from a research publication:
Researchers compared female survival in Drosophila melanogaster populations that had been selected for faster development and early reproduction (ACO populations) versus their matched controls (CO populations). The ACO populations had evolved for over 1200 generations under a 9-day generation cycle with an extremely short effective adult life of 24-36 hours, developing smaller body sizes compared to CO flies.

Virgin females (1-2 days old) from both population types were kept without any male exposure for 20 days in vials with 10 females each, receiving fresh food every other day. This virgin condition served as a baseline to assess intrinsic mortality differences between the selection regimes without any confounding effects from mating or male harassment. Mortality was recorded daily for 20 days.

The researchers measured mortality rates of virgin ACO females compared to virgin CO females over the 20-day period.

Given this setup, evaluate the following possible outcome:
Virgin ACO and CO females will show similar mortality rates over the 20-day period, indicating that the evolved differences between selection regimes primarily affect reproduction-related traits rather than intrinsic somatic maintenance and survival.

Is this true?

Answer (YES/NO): YES